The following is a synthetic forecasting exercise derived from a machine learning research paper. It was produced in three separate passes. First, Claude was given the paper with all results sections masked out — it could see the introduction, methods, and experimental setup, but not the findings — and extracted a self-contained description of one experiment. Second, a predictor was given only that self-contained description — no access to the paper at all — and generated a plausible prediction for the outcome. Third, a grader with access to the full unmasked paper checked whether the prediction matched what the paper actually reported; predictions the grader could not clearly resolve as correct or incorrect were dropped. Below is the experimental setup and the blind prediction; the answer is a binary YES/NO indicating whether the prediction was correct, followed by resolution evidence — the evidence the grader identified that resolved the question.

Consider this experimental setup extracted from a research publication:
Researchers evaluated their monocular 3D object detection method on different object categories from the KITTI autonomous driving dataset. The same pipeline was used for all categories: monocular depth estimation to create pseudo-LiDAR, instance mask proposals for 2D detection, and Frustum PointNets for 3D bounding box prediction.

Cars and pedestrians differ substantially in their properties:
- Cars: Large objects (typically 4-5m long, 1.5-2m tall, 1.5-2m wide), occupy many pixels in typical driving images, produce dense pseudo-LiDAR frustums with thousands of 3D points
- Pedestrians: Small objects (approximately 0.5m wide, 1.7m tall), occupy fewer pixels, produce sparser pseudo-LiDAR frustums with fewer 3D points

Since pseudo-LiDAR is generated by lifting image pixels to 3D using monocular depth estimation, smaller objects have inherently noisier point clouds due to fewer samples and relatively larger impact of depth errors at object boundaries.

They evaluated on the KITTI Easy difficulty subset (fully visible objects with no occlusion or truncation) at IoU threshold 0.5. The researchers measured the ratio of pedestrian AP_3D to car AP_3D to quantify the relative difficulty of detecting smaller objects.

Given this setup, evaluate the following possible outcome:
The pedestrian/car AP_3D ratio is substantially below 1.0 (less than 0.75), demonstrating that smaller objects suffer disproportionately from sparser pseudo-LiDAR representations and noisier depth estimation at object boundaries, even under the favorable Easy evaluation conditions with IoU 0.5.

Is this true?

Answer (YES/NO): YES